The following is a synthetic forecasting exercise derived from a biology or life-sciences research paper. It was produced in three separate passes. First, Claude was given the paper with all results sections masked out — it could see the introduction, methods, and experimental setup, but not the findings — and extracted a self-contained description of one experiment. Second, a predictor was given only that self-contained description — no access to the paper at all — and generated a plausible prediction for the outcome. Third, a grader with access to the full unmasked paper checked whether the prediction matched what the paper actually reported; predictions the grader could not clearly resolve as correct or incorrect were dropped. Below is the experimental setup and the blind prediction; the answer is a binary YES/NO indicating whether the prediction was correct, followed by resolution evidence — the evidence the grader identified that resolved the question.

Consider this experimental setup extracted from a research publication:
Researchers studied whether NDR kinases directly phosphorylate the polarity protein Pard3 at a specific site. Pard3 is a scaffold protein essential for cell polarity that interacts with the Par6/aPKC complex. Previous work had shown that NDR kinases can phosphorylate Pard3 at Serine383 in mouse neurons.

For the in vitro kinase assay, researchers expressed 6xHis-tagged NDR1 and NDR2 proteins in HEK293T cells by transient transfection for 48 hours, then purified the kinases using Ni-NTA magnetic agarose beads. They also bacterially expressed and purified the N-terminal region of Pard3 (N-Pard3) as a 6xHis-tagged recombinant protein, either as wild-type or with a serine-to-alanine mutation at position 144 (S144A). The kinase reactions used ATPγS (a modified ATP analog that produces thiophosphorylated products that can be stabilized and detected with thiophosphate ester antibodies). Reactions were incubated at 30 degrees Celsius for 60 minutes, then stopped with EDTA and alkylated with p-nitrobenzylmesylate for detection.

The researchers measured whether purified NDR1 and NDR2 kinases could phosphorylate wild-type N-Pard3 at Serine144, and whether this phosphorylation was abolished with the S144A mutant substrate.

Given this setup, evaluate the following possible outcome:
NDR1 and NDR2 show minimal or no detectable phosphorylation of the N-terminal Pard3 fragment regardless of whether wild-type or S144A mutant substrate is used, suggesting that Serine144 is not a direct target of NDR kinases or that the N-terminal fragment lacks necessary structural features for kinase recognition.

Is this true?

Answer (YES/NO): NO